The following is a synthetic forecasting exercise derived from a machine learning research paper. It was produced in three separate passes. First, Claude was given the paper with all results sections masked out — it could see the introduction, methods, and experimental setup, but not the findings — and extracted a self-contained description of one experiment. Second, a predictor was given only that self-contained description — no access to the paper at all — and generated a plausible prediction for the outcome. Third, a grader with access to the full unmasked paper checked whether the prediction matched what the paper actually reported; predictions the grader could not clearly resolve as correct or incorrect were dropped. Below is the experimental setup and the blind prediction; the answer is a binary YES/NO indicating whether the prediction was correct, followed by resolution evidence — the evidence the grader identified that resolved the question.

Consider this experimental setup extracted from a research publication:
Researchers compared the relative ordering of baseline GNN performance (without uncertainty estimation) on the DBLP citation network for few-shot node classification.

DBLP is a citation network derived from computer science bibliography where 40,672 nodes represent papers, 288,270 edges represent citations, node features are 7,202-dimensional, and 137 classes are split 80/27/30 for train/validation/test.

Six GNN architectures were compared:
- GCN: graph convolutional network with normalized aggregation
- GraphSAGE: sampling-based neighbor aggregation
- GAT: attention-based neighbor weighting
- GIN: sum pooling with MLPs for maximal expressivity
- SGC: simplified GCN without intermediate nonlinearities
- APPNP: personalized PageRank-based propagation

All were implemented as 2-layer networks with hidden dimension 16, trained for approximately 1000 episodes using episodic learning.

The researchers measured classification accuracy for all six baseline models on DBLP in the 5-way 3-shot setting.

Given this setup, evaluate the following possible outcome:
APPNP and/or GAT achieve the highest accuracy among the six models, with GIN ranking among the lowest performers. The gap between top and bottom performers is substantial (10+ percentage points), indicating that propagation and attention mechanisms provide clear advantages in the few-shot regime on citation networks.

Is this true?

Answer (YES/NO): YES